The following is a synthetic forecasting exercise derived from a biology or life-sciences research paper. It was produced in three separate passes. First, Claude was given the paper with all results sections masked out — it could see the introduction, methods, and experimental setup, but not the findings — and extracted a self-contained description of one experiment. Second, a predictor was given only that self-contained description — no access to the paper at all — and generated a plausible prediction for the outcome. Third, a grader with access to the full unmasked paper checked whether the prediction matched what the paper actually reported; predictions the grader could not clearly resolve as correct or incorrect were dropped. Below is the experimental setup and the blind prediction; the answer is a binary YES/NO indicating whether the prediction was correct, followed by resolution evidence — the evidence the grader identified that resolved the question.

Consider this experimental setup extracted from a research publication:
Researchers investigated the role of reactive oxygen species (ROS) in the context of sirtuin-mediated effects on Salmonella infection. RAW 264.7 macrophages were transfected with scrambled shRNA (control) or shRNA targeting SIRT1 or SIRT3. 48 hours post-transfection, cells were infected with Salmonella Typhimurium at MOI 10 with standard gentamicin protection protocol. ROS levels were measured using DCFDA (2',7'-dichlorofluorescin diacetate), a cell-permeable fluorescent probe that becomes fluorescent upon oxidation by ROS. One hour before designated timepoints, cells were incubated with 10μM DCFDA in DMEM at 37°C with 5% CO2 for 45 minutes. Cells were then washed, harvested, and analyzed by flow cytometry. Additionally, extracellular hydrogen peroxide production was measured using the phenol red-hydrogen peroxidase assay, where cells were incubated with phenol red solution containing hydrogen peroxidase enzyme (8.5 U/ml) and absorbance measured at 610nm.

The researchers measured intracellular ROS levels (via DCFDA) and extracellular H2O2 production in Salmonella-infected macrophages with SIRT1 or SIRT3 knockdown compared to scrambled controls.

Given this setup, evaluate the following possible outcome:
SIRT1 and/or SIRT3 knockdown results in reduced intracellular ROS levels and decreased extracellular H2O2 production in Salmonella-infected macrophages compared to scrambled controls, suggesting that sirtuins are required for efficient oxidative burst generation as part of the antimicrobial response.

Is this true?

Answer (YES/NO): NO